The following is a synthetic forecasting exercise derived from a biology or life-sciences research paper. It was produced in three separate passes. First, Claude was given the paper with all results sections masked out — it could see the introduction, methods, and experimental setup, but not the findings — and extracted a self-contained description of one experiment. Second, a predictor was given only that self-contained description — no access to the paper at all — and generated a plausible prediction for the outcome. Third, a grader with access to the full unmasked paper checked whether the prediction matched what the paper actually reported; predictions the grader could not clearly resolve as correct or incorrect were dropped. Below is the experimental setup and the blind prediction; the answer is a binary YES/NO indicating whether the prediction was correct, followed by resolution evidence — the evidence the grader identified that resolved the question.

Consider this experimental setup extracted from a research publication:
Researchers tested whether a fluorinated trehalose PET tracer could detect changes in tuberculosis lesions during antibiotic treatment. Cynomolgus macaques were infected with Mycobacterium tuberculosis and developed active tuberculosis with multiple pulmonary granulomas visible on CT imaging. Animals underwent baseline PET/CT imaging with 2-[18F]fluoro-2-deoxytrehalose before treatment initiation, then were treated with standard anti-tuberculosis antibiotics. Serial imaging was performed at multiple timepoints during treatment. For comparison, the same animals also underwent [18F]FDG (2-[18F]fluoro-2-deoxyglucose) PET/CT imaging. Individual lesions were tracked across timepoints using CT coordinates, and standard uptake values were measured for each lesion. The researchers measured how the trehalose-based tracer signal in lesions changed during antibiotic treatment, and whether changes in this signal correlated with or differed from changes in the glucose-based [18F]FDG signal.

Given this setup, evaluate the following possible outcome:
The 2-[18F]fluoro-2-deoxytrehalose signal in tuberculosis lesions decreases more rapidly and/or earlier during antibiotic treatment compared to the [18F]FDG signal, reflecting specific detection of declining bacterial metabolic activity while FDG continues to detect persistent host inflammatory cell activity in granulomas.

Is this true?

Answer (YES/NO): YES